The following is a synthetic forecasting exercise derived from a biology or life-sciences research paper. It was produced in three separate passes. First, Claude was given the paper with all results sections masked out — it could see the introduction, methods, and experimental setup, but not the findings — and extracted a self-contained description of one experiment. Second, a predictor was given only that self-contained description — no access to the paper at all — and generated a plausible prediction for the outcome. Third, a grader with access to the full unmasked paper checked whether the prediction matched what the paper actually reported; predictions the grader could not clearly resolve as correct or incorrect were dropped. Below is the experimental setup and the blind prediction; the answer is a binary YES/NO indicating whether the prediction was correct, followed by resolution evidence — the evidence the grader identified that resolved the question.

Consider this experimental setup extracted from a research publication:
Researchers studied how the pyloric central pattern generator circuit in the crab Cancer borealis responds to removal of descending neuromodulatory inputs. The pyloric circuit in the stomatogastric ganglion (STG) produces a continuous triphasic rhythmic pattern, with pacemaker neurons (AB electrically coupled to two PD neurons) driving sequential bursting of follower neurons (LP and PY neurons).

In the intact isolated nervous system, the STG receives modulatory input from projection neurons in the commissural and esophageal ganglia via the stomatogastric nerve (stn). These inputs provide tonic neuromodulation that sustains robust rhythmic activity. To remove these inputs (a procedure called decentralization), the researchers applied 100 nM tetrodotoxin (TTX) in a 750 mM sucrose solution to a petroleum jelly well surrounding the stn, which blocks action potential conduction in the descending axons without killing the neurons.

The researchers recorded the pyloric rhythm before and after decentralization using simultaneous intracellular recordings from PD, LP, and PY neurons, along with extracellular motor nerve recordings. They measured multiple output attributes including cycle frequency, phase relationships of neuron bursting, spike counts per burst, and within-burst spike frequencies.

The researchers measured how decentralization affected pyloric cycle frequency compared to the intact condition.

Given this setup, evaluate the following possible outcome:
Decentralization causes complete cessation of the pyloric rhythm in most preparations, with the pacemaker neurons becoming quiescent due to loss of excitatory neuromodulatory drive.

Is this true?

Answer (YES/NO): NO